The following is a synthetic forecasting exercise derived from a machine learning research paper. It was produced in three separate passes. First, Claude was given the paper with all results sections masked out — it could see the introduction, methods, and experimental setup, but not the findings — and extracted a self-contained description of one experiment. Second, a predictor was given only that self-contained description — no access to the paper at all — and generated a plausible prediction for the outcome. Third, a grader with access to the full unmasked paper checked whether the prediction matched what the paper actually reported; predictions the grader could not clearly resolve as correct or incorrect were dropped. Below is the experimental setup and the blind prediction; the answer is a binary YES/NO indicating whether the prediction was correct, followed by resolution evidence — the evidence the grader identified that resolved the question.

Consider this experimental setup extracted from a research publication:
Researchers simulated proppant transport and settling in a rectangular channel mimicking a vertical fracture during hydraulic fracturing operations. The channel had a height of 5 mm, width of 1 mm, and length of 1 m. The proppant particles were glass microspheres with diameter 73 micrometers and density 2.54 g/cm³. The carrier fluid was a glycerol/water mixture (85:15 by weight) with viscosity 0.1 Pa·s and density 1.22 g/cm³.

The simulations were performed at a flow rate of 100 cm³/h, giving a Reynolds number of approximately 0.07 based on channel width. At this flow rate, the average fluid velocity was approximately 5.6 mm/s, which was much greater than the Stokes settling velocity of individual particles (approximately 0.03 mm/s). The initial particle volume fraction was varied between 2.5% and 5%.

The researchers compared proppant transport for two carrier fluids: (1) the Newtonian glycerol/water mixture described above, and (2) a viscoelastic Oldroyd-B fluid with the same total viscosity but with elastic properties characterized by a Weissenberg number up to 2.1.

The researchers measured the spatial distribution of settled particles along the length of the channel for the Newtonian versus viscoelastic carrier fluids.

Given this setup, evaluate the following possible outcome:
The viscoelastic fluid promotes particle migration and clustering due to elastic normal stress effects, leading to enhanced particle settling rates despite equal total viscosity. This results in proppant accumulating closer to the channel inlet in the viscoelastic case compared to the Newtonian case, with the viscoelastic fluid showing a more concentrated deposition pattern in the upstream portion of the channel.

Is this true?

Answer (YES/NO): NO